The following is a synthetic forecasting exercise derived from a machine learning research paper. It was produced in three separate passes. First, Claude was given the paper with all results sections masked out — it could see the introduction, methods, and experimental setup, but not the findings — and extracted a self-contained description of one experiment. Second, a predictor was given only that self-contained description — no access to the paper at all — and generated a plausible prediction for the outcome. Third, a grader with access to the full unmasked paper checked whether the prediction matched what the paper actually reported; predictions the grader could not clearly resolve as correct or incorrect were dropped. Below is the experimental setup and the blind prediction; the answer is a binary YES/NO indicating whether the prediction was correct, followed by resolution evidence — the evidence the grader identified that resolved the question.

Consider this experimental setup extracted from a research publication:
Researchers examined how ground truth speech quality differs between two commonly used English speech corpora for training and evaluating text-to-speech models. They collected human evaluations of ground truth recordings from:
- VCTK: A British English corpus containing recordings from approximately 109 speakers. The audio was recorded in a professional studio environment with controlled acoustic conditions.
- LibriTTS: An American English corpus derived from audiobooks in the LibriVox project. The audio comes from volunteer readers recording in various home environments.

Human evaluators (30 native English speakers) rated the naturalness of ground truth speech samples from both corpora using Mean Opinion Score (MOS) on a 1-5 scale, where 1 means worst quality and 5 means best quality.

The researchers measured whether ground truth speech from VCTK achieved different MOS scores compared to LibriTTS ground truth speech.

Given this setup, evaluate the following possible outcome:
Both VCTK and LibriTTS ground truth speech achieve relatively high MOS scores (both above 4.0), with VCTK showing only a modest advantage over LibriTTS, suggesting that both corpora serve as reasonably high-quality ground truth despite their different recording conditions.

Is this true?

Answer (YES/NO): YES